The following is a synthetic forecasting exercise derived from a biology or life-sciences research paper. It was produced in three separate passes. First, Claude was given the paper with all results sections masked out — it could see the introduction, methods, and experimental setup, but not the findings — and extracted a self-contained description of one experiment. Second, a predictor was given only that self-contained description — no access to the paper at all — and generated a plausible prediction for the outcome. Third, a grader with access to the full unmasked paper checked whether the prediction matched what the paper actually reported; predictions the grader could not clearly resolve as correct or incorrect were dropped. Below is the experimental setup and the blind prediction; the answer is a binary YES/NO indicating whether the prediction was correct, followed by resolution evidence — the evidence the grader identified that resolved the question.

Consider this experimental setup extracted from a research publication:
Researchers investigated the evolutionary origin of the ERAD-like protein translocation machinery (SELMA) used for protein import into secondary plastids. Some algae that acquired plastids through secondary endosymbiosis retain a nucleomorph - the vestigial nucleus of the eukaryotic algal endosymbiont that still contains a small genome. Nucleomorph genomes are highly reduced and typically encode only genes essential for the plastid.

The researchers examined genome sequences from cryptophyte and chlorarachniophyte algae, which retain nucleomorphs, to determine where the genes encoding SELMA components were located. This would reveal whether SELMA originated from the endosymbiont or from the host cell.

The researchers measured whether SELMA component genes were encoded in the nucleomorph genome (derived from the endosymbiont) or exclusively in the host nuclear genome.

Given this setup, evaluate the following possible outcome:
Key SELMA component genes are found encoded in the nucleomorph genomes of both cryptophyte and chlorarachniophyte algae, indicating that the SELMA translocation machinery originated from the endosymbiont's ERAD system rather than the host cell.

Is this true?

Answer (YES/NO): YES